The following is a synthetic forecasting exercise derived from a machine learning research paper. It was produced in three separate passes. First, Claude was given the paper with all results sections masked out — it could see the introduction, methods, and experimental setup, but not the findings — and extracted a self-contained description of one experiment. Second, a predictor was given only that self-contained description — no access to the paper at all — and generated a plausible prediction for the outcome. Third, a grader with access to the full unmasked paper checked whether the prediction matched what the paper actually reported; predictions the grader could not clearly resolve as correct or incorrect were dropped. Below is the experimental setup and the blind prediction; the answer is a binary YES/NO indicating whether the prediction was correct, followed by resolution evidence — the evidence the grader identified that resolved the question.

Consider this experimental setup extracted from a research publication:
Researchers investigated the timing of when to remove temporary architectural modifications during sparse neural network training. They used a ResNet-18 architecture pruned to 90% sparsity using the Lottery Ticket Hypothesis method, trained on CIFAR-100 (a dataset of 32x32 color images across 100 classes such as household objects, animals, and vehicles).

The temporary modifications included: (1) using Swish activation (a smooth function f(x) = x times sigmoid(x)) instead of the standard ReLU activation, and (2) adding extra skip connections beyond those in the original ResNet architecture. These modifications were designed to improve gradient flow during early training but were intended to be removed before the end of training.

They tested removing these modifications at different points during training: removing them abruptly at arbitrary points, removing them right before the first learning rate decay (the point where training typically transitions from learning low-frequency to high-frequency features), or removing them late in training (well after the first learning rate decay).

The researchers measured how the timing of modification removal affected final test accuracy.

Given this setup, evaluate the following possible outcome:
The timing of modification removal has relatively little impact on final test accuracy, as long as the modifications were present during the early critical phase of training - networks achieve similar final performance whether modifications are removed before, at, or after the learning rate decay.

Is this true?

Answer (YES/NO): NO